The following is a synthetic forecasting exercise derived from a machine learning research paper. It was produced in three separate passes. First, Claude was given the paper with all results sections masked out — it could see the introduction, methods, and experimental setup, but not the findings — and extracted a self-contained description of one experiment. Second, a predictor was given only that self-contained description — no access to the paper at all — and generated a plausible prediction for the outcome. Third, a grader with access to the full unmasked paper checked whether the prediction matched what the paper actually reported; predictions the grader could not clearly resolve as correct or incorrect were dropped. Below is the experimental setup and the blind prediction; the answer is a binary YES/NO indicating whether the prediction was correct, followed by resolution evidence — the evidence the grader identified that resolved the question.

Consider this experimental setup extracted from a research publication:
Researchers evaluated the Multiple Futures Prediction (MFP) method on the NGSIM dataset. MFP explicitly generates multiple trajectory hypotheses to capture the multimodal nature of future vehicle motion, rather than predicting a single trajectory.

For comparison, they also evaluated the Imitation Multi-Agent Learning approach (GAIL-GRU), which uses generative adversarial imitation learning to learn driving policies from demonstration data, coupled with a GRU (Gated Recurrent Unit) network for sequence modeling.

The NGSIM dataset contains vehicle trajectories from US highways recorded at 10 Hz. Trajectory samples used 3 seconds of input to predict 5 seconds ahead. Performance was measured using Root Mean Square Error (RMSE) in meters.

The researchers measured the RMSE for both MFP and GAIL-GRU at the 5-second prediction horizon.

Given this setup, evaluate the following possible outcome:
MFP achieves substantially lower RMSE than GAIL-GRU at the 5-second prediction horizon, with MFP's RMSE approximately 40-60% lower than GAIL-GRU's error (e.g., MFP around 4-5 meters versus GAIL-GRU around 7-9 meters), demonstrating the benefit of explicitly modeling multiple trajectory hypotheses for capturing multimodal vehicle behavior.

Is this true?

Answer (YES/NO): NO